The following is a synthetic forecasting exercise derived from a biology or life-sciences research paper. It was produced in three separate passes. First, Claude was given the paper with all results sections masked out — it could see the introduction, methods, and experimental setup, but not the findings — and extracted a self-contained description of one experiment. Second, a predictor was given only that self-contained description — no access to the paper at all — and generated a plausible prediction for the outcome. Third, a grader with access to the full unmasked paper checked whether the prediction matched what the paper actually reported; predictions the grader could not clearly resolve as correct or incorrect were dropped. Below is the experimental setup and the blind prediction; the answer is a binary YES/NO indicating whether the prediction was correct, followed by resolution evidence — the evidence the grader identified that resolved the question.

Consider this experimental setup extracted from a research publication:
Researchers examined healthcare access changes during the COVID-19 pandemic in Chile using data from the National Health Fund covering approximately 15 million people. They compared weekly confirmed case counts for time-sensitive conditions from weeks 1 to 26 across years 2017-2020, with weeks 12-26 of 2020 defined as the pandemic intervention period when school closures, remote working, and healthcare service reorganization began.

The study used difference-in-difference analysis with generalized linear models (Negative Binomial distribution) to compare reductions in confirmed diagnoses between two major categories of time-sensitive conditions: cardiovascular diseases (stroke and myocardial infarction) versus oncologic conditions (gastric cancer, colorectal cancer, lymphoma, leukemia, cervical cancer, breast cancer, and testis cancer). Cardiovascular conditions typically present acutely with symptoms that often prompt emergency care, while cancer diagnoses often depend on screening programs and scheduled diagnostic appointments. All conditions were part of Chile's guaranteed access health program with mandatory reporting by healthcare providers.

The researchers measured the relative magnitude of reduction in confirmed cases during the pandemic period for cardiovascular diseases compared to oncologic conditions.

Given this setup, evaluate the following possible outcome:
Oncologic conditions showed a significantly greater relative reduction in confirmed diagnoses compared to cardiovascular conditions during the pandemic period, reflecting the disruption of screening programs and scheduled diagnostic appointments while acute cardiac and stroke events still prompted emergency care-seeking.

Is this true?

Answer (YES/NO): YES